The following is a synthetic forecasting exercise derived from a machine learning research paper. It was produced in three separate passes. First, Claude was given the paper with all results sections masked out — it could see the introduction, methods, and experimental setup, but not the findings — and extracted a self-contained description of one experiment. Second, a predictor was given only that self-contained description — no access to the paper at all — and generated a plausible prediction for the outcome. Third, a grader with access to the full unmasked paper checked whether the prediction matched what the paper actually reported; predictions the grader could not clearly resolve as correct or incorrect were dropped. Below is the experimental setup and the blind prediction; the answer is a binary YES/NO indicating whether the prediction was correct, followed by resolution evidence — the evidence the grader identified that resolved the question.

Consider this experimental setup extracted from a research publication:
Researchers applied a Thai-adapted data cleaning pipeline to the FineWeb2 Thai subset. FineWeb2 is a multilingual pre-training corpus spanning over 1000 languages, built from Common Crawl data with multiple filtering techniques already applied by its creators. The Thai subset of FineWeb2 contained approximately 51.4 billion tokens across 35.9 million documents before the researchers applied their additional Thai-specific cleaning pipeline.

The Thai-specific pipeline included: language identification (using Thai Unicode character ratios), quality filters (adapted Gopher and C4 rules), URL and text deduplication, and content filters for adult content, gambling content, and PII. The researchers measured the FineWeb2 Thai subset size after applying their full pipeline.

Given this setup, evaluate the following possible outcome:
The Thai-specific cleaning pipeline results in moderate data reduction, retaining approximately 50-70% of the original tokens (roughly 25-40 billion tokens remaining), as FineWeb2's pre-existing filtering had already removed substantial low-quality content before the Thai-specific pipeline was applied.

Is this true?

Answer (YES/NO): YES